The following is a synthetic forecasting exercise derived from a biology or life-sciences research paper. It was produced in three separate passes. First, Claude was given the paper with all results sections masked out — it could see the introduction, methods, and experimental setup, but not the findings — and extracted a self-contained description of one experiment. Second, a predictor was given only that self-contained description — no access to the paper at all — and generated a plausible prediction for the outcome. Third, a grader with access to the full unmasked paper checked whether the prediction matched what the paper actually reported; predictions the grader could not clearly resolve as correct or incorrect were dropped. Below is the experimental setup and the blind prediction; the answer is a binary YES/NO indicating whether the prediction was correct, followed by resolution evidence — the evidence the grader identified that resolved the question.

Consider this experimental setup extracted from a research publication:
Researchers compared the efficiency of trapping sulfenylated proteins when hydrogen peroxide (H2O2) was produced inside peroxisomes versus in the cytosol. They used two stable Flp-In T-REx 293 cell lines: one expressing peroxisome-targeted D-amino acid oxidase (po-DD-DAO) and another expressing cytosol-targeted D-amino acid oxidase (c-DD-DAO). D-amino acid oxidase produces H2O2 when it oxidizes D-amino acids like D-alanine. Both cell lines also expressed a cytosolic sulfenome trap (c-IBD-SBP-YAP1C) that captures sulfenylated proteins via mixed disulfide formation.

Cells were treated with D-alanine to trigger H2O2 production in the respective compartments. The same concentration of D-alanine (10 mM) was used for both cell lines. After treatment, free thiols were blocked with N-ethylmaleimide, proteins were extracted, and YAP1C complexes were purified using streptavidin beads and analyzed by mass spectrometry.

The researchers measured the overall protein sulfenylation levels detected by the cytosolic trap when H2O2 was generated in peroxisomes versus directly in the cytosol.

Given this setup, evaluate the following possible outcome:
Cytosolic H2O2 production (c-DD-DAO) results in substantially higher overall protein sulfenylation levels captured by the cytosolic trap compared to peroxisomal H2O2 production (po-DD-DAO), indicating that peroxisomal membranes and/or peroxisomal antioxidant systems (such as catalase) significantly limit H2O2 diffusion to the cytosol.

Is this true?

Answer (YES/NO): NO